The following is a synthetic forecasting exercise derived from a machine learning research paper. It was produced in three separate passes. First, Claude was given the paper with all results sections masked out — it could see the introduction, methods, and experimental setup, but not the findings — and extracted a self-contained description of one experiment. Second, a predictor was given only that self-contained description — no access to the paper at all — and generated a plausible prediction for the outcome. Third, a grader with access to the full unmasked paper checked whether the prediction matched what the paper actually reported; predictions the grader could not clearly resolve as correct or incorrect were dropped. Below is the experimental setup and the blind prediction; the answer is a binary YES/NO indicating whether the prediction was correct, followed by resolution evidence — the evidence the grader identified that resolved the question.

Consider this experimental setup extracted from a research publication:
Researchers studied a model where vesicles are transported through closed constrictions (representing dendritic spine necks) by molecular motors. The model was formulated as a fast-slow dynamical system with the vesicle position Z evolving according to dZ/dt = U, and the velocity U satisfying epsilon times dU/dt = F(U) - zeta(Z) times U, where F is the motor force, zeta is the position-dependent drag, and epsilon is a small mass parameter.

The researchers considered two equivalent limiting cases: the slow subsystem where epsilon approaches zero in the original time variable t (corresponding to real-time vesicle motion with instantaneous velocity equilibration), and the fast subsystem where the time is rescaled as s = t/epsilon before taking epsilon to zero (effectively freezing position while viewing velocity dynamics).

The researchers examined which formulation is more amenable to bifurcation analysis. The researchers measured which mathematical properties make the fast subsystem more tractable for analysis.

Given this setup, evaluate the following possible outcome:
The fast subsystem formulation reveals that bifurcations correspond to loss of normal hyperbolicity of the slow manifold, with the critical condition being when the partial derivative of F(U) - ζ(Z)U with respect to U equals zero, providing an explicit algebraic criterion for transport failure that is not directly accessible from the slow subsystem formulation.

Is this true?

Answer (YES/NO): NO